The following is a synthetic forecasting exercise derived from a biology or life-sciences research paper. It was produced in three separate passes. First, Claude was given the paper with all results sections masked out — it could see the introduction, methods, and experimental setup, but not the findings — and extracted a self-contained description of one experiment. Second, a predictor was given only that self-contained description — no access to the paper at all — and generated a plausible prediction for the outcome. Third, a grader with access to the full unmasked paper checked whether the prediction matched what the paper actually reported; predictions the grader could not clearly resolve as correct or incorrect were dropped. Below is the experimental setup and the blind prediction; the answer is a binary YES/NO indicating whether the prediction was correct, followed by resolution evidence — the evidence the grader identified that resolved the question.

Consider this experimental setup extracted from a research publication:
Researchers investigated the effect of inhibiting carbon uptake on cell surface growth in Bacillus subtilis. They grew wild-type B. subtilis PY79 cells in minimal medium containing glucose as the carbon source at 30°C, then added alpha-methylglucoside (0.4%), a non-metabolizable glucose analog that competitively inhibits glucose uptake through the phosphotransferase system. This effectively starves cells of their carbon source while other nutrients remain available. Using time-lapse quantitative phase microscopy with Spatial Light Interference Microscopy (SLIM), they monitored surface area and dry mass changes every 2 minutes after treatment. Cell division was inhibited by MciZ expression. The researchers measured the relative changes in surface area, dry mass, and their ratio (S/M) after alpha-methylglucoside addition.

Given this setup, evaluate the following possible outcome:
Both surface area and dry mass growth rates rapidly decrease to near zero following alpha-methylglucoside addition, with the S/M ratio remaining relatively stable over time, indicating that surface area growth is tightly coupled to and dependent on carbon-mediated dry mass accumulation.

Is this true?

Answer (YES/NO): NO